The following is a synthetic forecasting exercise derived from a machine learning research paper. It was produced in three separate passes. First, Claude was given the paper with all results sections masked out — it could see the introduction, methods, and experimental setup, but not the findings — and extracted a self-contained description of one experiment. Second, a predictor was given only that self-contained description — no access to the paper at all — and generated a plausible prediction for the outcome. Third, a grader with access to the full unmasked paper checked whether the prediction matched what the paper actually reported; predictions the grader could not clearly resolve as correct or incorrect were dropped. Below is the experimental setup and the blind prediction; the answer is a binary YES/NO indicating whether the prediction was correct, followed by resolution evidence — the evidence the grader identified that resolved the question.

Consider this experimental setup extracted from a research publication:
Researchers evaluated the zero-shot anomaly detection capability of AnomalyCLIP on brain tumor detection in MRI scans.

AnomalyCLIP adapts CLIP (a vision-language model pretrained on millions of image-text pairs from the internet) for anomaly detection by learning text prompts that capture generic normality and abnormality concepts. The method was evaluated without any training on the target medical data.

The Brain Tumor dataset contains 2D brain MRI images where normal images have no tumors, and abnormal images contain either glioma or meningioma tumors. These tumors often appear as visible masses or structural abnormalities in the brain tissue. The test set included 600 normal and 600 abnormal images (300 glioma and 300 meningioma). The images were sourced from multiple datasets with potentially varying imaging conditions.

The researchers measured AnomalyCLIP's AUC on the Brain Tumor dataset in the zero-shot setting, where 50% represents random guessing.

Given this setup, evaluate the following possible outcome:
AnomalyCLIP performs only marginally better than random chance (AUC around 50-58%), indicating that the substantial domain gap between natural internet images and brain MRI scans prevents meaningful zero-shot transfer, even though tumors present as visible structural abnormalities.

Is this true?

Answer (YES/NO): NO